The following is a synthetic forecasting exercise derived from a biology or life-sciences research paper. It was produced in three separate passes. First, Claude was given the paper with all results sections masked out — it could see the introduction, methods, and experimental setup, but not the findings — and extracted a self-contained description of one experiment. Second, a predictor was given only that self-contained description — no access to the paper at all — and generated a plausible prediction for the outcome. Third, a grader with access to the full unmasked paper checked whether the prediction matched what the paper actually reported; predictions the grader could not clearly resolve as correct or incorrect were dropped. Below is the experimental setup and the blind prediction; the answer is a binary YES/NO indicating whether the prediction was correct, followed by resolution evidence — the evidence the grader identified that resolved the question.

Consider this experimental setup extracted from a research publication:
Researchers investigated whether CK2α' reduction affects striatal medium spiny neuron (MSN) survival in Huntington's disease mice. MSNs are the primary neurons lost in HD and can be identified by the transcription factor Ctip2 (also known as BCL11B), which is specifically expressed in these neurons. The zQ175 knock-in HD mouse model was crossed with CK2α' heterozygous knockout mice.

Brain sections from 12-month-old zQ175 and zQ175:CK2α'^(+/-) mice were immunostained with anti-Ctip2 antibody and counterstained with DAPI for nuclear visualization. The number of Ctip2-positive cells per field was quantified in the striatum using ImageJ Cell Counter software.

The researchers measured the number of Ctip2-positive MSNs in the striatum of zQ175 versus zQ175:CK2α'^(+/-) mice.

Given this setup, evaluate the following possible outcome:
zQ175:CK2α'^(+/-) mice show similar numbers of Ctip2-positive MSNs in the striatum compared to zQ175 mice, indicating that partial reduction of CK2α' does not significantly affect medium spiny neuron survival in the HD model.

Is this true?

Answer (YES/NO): YES